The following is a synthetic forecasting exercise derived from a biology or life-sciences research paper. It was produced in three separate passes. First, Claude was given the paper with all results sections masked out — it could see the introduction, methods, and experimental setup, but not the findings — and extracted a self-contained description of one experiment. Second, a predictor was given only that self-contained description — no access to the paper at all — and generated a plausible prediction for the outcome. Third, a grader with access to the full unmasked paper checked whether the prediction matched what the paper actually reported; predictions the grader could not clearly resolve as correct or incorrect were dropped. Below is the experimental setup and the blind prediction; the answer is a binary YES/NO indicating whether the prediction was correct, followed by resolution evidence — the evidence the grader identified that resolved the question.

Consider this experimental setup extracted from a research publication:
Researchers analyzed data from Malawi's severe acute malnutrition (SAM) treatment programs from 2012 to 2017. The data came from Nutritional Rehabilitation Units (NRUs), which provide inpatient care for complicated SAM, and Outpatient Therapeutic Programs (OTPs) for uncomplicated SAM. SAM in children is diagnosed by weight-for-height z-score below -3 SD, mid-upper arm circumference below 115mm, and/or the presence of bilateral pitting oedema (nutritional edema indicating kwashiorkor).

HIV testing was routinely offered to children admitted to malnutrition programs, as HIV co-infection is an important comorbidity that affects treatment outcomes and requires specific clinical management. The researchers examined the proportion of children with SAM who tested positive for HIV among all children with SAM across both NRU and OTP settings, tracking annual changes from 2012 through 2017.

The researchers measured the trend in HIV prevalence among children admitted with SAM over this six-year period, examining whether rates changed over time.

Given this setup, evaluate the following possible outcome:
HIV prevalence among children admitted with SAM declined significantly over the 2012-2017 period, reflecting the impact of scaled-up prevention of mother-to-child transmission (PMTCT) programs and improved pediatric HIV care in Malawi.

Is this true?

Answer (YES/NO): NO